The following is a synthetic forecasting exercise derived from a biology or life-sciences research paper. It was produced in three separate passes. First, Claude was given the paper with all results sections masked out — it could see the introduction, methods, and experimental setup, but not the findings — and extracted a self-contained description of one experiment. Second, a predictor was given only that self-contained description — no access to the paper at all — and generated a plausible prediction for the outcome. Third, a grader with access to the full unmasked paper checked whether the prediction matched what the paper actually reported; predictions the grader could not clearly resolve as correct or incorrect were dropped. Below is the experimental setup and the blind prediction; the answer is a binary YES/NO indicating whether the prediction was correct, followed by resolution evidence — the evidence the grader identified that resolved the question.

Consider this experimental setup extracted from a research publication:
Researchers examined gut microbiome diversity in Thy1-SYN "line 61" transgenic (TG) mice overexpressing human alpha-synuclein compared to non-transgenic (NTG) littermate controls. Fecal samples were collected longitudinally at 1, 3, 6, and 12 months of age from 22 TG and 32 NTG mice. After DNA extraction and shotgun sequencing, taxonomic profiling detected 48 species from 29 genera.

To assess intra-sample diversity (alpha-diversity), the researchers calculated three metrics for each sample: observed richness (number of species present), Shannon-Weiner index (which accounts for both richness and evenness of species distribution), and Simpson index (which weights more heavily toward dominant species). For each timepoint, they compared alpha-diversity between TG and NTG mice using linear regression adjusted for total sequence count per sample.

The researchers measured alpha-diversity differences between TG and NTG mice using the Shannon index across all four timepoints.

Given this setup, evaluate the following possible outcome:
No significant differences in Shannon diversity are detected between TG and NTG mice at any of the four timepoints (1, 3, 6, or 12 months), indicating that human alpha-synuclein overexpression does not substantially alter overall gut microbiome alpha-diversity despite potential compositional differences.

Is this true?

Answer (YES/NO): NO